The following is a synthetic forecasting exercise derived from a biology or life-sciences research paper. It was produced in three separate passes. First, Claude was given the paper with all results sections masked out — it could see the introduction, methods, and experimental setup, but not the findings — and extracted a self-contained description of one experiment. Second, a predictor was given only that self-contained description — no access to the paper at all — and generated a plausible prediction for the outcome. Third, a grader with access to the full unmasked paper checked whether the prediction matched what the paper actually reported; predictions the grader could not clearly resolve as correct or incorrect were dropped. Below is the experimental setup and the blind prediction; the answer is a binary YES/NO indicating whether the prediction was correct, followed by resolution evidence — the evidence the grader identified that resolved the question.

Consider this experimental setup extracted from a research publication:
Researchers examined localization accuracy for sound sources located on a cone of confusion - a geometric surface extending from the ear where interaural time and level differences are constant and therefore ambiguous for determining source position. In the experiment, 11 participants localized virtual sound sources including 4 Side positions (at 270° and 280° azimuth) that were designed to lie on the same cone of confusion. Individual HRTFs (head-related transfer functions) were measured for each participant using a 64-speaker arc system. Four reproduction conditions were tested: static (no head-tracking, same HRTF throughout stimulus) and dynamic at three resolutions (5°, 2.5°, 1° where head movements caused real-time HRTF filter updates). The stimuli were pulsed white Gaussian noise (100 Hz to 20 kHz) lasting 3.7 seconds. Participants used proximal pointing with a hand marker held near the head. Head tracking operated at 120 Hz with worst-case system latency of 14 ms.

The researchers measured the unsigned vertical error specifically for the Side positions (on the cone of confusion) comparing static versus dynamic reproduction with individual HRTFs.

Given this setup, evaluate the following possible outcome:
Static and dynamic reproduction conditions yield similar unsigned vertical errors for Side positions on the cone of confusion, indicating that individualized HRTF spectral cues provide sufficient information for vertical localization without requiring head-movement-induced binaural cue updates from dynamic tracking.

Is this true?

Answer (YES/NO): YES